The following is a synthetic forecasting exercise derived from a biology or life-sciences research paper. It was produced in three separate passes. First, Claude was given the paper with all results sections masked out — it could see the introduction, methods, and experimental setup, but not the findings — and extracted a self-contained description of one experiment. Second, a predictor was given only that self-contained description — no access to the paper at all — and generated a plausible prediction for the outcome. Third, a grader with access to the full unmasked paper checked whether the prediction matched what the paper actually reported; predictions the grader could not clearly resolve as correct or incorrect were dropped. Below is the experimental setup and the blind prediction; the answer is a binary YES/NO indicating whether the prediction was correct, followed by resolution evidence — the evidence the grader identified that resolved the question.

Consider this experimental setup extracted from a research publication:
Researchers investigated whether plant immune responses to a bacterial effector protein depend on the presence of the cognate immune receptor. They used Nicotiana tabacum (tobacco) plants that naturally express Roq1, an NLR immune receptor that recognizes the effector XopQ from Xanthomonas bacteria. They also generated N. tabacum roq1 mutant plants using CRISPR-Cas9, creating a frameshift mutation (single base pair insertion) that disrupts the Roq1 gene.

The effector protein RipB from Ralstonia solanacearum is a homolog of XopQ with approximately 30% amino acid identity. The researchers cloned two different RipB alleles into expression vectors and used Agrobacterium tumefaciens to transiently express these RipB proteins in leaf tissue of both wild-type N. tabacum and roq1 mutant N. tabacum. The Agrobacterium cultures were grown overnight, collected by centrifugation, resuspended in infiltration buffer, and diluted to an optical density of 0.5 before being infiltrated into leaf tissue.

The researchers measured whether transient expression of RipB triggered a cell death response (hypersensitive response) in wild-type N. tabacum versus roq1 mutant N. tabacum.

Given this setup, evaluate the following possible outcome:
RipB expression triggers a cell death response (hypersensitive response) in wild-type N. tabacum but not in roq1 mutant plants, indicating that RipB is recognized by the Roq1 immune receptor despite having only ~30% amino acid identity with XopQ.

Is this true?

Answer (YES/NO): YES